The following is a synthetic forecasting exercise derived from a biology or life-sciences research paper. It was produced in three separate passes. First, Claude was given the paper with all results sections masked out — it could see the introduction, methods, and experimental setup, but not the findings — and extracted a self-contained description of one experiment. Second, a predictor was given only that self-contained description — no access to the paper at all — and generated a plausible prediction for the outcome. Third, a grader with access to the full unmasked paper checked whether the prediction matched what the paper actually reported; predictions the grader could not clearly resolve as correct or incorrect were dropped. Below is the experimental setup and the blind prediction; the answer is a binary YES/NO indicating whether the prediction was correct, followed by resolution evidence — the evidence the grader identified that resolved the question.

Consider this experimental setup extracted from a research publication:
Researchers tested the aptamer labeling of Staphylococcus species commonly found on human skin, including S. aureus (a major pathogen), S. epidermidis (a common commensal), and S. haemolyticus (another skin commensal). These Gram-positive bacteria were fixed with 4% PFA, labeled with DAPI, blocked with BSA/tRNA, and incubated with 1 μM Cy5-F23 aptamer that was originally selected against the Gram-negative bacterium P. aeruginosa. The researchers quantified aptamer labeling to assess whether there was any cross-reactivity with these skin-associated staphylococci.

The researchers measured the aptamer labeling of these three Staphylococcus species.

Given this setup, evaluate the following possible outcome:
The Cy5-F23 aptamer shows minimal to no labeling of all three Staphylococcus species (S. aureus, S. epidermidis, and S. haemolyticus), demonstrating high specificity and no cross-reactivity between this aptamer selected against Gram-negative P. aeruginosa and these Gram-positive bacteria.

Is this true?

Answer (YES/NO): YES